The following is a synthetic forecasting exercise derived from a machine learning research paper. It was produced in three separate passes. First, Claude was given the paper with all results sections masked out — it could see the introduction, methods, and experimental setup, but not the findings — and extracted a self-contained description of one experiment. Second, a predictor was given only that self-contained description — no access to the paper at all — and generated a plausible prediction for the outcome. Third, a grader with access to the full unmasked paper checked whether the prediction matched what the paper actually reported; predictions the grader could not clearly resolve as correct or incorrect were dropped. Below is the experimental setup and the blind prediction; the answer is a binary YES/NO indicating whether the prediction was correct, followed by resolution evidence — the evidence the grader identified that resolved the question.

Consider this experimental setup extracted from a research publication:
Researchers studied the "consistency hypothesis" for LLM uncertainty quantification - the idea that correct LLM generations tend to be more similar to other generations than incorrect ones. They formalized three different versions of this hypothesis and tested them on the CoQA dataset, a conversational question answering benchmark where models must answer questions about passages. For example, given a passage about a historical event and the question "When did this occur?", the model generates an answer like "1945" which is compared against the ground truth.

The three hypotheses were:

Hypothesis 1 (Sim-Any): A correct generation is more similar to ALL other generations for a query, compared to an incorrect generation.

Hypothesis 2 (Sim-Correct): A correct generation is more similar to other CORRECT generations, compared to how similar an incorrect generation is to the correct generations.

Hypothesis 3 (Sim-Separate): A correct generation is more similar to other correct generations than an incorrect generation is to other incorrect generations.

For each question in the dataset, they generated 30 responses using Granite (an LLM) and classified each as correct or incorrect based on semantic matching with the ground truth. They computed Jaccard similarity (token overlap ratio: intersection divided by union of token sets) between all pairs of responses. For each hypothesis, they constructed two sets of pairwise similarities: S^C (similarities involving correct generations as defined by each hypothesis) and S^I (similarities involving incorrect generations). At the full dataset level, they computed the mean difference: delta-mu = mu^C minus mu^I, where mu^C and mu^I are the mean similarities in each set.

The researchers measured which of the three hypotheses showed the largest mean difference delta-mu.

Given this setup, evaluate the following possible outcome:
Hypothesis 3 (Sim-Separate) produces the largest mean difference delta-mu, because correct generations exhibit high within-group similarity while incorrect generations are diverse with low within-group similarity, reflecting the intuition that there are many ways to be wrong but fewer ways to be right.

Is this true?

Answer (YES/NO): NO